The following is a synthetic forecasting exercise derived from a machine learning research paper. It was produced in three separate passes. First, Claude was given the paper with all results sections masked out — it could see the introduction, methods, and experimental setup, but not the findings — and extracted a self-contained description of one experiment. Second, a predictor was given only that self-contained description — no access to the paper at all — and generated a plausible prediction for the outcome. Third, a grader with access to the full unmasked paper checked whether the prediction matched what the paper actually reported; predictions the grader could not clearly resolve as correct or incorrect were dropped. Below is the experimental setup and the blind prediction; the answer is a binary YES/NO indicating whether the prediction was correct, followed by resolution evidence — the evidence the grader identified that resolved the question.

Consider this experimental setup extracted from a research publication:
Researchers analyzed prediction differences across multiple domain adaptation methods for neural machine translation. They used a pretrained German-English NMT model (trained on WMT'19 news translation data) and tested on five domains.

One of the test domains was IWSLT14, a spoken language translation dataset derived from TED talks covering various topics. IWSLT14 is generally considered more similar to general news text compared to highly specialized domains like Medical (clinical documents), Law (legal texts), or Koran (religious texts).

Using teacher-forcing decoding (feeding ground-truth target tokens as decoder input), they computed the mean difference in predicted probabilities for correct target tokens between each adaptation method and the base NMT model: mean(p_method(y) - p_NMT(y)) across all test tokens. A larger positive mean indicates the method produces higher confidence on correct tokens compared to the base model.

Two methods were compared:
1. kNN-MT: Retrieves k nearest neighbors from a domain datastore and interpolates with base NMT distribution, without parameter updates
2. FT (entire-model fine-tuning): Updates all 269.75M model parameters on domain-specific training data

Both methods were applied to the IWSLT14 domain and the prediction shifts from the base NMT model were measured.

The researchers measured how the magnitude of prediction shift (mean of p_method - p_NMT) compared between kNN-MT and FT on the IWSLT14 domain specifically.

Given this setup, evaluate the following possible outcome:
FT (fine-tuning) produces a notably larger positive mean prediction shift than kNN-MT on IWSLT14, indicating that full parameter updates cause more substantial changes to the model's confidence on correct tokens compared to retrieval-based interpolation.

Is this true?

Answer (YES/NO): YES